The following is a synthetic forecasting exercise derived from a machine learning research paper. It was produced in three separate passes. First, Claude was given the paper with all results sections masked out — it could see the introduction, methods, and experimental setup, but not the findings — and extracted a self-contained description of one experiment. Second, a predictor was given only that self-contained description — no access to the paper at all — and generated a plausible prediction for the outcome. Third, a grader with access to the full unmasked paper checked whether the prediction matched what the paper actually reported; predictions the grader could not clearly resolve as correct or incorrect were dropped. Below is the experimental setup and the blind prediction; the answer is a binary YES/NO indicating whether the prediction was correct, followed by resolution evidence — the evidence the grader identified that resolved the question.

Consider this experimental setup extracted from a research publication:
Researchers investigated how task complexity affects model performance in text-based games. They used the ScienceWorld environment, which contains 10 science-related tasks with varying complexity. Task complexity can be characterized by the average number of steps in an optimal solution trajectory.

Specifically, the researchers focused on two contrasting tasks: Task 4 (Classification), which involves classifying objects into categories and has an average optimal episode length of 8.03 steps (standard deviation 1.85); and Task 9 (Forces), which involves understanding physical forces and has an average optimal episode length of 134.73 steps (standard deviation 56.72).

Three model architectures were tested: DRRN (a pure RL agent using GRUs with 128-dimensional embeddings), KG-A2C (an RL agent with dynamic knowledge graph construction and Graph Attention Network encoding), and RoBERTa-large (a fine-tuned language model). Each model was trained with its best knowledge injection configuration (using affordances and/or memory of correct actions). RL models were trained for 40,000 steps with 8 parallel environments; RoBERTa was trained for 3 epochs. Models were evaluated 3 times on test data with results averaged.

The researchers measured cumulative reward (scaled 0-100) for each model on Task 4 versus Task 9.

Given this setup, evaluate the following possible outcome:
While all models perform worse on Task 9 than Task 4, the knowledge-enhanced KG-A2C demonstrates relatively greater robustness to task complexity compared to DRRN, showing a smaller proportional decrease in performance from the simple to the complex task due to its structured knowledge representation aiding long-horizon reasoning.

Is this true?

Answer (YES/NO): NO